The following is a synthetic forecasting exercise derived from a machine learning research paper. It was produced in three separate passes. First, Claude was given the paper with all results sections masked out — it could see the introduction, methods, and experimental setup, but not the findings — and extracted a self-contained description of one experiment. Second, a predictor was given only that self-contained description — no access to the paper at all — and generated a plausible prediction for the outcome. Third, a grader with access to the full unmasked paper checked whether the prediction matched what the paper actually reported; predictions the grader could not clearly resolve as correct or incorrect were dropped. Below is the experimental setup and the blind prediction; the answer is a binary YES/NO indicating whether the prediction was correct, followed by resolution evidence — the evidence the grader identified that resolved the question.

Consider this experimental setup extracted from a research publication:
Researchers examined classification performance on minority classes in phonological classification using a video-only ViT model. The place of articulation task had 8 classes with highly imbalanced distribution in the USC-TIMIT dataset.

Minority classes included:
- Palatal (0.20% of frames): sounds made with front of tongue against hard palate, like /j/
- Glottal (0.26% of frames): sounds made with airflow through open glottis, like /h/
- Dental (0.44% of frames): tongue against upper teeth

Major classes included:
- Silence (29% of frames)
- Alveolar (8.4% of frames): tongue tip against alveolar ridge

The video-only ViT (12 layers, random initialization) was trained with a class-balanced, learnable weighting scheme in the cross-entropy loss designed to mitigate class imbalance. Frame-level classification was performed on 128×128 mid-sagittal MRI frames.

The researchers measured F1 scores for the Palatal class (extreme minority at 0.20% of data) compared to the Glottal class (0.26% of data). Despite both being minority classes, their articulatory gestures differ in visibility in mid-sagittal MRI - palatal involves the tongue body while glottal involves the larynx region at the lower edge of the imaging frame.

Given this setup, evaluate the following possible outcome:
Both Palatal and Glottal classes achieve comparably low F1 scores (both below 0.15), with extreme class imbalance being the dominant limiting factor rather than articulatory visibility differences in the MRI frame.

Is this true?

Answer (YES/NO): NO